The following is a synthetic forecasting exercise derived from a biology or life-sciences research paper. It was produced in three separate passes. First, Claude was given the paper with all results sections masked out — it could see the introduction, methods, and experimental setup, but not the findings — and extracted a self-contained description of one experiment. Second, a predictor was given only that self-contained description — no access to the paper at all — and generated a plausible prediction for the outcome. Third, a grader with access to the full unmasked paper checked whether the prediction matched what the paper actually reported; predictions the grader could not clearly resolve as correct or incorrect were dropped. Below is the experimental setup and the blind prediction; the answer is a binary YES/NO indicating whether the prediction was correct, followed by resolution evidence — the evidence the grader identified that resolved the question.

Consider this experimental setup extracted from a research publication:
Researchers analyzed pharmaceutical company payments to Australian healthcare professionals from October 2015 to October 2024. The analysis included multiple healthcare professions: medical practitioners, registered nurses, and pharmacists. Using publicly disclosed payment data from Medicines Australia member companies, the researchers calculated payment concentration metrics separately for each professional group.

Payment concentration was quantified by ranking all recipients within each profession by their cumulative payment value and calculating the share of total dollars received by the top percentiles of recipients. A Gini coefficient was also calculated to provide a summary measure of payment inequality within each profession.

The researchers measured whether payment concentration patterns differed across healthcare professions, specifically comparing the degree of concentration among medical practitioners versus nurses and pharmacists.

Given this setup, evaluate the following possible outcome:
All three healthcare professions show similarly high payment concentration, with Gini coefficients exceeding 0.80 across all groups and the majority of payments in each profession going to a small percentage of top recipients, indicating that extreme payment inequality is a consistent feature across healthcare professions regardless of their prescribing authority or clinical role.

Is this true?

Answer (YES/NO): NO